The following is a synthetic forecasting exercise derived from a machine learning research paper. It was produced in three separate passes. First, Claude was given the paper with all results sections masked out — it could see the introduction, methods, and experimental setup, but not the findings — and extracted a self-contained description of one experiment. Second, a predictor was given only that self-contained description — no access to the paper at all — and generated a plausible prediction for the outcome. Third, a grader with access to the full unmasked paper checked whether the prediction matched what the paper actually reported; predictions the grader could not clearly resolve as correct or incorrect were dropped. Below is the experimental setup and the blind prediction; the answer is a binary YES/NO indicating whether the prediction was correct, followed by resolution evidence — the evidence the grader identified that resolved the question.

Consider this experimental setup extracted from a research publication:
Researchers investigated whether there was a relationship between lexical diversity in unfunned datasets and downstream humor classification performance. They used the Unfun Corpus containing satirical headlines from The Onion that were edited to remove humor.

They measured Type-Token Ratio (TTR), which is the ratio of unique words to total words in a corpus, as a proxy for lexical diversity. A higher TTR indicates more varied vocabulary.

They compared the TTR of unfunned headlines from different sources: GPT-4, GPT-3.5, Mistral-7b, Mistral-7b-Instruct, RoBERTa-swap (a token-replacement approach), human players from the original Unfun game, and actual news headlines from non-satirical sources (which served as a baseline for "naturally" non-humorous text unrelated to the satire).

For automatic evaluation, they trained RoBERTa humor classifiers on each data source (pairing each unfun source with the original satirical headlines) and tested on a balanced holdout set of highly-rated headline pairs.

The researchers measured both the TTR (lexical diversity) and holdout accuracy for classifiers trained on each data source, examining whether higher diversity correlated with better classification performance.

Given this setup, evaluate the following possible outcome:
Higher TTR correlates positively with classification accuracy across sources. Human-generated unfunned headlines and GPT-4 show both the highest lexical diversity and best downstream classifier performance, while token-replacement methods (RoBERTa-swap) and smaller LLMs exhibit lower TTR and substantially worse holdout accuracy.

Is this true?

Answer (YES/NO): NO